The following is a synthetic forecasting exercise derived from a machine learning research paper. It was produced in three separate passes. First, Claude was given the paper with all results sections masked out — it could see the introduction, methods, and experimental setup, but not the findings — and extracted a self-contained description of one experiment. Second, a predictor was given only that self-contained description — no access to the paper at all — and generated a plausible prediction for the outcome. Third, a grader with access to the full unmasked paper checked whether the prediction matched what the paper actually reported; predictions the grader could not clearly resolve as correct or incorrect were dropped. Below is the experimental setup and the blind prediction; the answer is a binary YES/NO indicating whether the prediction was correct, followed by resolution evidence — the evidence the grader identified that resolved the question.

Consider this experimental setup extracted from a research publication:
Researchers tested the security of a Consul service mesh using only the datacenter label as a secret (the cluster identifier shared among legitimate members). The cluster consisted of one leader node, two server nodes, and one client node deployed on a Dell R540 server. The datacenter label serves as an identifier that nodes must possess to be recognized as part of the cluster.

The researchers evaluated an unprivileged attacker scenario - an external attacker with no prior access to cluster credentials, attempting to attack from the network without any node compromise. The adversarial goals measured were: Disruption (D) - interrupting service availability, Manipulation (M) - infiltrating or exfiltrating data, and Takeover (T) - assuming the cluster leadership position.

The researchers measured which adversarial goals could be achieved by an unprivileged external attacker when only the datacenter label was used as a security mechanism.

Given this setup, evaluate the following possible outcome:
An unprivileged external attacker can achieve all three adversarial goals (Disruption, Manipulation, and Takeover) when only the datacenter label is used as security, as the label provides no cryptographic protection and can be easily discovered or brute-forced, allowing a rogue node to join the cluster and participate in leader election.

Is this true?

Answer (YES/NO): YES